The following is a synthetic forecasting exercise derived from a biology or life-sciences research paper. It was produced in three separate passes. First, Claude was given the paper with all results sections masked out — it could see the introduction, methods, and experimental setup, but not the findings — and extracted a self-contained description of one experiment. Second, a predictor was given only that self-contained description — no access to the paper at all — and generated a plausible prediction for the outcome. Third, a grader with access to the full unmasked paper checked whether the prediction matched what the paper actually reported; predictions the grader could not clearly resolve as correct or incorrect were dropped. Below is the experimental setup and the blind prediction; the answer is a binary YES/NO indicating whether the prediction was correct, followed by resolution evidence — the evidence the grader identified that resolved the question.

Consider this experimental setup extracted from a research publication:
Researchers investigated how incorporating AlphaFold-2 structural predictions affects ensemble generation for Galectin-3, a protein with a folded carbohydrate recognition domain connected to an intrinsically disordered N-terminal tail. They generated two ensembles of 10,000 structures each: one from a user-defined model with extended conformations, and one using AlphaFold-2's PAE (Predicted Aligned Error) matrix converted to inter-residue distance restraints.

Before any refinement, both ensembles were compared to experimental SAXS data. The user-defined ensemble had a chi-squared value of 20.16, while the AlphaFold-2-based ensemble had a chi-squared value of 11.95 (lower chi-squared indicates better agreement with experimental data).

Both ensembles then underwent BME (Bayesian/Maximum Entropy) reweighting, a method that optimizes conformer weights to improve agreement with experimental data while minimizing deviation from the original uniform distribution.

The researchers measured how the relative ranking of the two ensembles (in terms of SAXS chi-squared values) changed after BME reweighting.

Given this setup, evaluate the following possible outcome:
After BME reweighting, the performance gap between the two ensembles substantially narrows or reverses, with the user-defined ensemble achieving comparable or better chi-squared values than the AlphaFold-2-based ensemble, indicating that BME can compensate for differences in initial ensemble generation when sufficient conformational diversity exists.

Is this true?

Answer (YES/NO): YES